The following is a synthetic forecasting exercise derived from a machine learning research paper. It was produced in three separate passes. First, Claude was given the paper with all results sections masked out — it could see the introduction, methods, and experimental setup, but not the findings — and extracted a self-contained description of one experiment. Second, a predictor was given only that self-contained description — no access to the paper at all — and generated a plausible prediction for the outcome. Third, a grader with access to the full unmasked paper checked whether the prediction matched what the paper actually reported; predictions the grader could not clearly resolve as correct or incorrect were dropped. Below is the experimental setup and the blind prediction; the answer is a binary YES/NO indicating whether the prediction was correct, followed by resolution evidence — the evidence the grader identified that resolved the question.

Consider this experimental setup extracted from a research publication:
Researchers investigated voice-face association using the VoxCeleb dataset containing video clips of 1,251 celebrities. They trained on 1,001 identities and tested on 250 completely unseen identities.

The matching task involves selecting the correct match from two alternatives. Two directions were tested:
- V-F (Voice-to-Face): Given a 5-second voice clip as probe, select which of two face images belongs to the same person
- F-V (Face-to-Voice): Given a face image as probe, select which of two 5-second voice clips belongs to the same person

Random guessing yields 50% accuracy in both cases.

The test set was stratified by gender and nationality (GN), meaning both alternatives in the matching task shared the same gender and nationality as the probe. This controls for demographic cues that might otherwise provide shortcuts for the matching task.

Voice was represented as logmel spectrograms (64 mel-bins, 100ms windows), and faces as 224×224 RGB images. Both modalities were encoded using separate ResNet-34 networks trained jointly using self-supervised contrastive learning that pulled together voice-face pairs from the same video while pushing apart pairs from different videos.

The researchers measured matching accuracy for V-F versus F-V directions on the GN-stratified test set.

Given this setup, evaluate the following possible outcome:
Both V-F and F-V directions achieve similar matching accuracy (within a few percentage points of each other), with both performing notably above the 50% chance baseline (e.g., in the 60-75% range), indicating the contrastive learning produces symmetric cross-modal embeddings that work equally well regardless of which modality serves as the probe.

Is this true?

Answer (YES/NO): YES